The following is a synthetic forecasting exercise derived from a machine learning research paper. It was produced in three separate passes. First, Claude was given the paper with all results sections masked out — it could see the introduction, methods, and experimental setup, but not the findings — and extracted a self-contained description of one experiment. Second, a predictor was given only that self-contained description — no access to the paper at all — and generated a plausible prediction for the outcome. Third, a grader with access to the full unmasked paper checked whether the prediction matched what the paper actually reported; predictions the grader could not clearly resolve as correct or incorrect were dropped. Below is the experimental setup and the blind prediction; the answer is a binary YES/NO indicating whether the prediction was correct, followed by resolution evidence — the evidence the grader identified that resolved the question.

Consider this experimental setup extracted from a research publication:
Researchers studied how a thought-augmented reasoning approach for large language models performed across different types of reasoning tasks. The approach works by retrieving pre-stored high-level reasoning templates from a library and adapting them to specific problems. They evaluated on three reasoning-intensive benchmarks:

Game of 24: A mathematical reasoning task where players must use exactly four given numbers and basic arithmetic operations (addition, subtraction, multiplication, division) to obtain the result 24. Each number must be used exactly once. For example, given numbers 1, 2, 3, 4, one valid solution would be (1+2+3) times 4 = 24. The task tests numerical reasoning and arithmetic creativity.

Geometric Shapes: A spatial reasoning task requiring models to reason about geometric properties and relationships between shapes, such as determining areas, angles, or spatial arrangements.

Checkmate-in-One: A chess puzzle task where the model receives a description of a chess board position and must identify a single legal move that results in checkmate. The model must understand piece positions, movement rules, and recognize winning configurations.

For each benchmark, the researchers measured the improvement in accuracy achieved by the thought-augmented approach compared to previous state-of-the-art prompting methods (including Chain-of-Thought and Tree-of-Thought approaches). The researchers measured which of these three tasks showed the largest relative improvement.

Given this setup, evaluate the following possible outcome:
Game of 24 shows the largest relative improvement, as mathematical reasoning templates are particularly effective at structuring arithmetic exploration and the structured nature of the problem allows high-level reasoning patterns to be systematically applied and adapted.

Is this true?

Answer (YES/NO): NO